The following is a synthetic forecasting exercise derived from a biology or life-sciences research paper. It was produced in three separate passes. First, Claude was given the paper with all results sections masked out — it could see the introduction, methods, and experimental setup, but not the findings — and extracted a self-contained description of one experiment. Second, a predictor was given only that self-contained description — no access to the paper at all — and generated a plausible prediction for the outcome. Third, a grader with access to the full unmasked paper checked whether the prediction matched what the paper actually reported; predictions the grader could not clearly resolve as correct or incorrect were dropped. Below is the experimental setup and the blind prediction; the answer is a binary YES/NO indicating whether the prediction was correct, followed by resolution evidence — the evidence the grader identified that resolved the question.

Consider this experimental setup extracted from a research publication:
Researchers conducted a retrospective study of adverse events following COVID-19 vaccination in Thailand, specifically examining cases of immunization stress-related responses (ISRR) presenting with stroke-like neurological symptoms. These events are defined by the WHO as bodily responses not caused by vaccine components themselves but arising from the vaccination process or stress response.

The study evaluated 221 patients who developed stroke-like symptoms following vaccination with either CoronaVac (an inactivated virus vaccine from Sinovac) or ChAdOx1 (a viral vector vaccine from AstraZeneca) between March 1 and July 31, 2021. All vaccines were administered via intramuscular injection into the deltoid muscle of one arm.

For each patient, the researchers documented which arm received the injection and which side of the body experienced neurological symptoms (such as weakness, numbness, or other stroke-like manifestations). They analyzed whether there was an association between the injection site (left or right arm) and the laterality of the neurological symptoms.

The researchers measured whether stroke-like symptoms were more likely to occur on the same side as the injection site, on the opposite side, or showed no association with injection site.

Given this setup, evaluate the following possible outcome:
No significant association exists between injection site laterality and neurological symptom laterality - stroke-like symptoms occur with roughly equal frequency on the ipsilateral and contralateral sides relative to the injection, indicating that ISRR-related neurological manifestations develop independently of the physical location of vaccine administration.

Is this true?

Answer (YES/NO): NO